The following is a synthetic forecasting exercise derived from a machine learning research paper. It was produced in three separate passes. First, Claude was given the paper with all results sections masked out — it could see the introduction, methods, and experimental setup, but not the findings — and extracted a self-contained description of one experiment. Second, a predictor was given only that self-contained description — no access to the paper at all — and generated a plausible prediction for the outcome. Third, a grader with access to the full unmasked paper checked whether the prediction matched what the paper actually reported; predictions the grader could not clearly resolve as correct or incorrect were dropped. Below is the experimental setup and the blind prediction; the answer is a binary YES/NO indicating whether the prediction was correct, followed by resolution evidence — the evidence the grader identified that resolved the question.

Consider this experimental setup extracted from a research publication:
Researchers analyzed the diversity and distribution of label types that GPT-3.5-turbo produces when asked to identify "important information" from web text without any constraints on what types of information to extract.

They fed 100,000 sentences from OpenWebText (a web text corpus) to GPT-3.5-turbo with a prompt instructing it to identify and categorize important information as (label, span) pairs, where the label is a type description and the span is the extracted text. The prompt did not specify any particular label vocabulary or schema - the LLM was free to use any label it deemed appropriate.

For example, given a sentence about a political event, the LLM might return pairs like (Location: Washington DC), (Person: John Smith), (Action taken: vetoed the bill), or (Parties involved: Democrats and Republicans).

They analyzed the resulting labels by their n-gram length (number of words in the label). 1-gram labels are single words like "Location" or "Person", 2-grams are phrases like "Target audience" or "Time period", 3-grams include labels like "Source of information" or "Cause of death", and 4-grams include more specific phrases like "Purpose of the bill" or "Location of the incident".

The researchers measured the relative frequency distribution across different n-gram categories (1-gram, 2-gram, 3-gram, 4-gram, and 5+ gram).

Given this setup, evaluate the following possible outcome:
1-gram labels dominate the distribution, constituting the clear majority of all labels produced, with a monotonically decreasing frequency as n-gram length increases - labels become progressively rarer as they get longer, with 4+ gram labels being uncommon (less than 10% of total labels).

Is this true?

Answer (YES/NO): YES